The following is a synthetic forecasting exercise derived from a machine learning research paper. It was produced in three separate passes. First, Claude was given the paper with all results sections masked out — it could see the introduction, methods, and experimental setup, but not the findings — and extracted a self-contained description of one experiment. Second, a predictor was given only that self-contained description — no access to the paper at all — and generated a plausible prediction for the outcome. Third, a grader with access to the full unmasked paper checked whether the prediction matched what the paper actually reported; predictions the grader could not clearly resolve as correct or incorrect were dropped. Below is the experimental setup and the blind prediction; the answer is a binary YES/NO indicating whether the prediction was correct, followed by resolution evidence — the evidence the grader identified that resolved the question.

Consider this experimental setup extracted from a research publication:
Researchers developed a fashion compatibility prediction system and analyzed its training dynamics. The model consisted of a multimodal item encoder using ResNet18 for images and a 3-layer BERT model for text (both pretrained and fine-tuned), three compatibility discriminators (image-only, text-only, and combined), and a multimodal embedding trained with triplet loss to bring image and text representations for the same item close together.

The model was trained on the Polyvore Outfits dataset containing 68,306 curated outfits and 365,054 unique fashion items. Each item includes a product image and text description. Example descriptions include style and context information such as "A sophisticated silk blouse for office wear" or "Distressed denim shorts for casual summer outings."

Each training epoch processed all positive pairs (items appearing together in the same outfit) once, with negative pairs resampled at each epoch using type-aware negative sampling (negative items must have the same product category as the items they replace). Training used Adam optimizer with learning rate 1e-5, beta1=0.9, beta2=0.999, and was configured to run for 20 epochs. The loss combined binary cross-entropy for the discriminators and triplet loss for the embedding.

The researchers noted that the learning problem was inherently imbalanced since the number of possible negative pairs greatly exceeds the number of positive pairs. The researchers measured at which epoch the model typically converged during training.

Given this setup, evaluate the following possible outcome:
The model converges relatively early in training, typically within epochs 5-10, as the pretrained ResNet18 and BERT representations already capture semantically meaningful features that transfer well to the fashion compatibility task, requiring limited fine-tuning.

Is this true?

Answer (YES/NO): NO